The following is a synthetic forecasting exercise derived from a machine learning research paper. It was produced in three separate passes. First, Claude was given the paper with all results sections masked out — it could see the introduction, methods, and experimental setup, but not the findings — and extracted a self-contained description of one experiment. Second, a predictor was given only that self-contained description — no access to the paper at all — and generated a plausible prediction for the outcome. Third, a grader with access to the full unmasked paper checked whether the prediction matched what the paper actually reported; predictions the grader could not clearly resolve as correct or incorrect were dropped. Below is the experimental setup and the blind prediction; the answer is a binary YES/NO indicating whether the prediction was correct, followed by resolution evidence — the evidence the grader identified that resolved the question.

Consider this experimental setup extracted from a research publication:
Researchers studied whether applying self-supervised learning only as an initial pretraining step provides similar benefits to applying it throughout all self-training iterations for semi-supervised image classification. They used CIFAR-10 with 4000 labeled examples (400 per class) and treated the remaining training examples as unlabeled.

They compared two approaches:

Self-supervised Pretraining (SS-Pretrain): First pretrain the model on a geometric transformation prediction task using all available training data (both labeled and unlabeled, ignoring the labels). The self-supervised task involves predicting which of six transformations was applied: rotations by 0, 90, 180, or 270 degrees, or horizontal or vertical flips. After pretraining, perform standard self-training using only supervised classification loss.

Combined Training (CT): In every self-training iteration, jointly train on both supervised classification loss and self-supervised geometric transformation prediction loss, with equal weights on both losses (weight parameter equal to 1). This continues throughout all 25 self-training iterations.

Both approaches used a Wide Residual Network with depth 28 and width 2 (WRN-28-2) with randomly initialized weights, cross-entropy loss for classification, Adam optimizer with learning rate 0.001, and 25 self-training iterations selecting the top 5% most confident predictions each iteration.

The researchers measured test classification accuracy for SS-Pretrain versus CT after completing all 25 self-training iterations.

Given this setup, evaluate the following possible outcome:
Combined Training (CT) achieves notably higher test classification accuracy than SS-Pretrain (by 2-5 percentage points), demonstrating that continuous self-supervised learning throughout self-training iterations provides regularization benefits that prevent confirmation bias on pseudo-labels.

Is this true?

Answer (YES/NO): NO